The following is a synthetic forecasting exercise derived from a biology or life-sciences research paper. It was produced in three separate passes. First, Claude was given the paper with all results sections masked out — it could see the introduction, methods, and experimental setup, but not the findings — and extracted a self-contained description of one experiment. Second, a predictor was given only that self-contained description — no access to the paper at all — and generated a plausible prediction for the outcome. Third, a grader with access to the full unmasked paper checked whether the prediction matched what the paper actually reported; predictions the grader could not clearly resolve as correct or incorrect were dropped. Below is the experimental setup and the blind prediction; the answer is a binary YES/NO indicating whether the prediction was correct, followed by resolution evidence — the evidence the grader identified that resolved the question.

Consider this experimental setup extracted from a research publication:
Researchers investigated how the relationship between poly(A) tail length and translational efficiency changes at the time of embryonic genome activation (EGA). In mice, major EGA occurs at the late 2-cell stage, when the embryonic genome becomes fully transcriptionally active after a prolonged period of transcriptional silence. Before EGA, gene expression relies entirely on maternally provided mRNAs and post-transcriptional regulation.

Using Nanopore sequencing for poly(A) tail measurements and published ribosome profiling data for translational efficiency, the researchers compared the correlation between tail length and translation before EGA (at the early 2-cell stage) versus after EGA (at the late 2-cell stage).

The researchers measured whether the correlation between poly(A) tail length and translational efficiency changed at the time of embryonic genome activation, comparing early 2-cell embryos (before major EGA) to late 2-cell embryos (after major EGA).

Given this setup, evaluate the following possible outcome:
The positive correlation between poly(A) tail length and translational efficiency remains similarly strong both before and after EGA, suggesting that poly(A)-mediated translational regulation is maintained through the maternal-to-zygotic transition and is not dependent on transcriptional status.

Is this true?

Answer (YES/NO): YES